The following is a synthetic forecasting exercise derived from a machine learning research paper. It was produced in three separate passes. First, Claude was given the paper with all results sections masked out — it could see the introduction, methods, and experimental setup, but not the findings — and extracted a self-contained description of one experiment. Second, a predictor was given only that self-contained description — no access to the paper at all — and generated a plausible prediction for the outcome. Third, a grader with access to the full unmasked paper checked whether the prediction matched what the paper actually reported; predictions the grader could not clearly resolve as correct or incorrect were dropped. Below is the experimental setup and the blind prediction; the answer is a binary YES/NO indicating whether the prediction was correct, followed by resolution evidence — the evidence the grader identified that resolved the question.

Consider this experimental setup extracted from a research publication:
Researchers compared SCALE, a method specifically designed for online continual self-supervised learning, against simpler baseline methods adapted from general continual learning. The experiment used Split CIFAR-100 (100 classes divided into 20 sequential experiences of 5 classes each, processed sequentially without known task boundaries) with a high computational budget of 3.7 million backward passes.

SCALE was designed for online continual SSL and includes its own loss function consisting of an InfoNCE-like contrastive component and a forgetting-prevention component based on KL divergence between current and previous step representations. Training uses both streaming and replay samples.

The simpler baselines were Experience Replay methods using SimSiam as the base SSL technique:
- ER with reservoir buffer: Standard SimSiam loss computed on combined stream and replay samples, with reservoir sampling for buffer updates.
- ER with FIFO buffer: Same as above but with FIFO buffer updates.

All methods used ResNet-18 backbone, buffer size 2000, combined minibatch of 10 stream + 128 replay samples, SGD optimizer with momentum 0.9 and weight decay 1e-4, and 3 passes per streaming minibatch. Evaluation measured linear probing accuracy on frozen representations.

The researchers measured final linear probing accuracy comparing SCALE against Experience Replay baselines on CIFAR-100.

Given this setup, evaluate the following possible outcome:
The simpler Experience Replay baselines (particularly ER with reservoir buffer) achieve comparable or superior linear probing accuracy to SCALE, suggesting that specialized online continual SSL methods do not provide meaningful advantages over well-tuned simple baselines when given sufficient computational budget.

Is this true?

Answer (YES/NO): YES